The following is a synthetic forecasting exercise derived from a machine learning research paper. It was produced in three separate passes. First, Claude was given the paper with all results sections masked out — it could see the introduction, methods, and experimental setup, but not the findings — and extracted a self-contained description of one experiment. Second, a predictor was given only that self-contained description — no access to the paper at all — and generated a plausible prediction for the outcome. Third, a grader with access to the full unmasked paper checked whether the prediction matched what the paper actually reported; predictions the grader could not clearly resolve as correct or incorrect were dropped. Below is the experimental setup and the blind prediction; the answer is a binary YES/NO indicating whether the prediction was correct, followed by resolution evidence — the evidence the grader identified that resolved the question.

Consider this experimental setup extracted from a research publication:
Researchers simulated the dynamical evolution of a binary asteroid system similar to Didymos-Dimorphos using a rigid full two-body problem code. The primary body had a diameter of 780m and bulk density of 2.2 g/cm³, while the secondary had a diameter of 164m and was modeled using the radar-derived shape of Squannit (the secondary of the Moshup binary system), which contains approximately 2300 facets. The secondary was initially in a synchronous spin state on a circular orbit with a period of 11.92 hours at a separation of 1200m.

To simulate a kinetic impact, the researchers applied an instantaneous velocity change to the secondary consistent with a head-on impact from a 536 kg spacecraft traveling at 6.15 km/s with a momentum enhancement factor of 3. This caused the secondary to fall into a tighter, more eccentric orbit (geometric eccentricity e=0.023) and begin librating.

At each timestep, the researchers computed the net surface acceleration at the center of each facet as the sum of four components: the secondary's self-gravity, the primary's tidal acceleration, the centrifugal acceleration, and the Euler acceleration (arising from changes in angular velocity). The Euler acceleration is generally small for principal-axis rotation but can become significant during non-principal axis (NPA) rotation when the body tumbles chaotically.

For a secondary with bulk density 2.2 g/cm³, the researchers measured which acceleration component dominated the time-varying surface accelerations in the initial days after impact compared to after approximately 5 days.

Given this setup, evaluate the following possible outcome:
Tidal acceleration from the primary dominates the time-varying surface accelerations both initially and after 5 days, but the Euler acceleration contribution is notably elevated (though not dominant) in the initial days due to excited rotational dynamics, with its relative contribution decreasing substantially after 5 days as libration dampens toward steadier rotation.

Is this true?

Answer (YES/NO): NO